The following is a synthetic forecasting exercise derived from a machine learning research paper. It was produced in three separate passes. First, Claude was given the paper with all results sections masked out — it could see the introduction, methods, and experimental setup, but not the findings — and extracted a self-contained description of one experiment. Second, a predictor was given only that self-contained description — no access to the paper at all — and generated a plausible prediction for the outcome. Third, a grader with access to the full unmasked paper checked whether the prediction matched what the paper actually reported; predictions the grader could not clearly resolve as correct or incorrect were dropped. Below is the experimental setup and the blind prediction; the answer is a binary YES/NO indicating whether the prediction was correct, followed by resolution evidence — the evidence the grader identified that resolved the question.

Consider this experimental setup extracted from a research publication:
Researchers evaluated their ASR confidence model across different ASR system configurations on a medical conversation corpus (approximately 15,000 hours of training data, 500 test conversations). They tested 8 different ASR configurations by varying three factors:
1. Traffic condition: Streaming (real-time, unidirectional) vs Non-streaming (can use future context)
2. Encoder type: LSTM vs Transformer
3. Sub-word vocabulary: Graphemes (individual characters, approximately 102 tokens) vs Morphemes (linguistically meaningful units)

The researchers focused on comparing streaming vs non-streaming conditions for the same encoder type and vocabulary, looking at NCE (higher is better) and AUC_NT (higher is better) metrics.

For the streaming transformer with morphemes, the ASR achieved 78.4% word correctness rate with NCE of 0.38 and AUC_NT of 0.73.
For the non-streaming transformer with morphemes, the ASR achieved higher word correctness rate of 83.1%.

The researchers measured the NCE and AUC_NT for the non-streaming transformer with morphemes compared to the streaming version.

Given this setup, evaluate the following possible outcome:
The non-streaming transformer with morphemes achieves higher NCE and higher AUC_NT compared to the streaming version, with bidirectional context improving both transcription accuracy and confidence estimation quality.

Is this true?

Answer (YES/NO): NO